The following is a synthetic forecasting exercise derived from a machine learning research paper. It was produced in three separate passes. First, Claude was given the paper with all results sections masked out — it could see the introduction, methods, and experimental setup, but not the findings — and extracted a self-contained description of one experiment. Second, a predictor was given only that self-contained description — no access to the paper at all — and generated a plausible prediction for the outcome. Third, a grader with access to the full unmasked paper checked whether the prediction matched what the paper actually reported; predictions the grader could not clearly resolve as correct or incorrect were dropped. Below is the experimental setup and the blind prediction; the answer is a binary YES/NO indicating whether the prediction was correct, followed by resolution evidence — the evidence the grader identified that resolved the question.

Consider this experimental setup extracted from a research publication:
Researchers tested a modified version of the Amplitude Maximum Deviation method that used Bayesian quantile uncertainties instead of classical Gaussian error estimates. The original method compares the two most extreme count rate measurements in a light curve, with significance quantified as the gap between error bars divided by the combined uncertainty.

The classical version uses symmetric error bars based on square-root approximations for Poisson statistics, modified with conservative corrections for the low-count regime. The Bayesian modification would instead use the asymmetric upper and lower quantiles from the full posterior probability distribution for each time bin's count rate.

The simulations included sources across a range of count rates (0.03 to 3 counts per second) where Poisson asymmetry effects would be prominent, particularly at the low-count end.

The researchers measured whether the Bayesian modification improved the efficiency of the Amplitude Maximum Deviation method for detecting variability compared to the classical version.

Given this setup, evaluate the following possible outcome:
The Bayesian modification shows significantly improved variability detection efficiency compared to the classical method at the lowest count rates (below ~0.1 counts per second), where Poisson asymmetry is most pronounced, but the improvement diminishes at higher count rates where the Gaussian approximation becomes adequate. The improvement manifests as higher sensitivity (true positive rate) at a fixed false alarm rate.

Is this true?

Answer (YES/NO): NO